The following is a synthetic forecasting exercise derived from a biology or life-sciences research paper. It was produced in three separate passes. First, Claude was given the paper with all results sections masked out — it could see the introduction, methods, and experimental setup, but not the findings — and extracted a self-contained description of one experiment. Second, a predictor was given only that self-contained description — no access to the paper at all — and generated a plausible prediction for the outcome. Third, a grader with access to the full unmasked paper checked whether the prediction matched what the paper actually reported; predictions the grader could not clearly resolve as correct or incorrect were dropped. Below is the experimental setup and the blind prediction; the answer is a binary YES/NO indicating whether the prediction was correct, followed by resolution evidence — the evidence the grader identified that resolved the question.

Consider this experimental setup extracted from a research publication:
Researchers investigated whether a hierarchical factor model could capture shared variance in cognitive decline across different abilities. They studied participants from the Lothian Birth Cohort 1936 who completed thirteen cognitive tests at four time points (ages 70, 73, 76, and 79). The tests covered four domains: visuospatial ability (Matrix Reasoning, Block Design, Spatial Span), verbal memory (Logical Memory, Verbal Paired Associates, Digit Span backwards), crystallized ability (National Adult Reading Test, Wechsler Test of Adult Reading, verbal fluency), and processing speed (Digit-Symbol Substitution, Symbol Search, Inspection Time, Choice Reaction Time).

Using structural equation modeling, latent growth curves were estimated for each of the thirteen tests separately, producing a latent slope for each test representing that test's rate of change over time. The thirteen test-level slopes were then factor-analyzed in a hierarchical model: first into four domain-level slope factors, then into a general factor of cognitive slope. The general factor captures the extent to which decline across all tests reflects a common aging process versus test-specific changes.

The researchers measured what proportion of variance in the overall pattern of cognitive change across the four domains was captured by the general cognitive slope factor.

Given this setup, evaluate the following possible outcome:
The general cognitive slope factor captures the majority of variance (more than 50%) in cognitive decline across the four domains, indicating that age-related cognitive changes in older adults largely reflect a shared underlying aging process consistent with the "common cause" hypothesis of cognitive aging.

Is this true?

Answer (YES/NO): YES